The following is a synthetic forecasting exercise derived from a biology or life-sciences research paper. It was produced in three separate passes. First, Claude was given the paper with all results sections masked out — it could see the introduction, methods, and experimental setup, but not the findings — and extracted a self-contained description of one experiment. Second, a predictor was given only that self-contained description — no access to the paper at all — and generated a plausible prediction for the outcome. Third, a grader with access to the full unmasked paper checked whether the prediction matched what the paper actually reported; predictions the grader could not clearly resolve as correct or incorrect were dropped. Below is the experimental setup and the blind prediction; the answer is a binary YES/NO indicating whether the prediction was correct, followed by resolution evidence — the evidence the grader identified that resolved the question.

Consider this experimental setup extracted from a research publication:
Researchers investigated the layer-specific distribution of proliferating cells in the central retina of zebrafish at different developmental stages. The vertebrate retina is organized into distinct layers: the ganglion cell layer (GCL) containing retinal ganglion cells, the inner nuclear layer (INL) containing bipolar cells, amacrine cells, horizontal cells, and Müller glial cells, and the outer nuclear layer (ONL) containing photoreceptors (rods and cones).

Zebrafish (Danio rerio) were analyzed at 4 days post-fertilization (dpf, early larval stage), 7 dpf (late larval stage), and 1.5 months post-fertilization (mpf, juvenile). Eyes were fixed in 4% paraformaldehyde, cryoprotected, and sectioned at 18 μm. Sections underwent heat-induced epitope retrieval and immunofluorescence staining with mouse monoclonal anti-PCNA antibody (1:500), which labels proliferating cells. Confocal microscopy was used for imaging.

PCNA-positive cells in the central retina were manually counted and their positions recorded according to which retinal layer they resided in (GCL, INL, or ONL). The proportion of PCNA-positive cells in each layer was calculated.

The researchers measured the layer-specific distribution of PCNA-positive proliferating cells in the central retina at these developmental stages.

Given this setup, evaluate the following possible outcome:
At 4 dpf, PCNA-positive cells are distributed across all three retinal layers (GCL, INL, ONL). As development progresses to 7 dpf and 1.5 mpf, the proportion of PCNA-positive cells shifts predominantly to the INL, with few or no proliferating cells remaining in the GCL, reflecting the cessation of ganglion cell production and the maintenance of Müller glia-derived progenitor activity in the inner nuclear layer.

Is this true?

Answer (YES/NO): NO